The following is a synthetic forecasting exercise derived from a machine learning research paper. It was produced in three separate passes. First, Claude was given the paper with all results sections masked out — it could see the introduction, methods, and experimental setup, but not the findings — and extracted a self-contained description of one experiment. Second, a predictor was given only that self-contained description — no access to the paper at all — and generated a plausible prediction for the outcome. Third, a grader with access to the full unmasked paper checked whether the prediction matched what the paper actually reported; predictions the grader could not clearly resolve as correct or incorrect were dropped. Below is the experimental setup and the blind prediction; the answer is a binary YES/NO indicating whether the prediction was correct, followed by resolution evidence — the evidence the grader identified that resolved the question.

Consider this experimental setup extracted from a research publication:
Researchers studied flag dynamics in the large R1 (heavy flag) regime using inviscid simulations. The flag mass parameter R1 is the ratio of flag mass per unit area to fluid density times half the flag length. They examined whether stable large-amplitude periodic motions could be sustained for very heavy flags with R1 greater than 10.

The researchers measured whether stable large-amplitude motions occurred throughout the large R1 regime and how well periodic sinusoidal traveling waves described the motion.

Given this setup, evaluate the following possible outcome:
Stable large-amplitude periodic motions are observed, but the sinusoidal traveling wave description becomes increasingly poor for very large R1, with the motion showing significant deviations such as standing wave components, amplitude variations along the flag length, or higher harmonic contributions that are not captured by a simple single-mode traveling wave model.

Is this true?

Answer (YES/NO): NO